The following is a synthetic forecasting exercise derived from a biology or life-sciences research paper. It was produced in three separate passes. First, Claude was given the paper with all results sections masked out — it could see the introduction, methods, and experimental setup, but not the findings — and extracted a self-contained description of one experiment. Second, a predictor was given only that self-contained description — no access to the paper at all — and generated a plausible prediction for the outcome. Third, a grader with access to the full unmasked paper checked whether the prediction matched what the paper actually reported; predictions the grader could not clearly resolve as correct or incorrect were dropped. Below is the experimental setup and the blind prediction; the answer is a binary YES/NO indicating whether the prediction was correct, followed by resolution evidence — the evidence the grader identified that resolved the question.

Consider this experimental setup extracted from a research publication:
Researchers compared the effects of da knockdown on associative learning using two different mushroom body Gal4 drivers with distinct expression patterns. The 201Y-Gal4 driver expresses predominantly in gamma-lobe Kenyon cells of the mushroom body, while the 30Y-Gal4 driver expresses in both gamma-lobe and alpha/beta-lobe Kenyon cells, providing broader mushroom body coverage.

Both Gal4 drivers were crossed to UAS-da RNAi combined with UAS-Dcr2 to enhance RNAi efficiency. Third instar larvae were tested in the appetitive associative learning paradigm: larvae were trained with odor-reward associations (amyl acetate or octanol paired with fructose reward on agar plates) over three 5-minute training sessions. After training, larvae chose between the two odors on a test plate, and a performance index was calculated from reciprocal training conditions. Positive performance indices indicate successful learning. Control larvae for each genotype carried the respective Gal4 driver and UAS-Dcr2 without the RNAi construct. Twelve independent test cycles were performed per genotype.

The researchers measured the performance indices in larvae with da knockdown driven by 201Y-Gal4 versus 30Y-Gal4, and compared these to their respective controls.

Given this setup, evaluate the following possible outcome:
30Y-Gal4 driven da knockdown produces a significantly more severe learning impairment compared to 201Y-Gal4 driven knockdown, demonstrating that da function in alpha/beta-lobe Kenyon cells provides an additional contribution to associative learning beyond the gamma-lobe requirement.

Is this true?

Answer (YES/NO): NO